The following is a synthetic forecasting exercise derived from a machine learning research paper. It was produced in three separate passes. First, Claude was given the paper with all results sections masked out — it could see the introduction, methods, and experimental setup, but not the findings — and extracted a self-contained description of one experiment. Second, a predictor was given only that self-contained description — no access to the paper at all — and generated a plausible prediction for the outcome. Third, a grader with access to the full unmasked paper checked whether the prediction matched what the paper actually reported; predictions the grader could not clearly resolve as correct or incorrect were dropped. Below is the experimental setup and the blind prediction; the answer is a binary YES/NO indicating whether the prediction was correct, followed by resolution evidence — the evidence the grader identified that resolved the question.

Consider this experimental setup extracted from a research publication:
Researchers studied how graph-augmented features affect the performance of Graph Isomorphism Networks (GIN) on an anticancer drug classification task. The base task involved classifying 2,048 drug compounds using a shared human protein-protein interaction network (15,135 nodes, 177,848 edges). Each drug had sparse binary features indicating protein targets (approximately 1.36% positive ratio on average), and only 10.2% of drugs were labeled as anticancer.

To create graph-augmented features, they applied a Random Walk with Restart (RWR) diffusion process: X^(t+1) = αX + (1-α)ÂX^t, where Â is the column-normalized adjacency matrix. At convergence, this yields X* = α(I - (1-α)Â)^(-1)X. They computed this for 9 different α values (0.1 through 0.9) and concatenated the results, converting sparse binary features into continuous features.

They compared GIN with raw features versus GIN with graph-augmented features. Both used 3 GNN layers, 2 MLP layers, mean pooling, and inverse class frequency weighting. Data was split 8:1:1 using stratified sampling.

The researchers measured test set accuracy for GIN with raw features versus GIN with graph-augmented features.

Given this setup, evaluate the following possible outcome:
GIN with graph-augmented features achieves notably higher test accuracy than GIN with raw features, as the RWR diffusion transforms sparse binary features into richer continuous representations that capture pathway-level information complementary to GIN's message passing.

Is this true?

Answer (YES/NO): YES